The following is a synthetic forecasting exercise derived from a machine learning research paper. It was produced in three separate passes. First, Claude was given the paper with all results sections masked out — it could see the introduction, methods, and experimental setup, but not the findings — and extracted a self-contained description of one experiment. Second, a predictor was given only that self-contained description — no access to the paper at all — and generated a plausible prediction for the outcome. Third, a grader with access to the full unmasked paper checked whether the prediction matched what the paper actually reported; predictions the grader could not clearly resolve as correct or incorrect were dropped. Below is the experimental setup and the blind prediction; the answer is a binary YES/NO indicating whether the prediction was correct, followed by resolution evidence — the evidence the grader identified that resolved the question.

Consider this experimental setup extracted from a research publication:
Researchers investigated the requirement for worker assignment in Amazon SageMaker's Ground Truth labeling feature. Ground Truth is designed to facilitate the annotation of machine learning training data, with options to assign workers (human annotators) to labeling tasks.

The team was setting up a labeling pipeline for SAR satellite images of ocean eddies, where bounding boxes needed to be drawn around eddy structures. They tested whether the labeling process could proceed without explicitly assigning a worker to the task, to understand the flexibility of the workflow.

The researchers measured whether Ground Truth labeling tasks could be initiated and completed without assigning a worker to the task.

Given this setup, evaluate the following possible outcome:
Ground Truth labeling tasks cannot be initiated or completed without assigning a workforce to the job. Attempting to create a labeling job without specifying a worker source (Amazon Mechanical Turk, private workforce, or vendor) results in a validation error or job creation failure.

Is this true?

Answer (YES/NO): NO